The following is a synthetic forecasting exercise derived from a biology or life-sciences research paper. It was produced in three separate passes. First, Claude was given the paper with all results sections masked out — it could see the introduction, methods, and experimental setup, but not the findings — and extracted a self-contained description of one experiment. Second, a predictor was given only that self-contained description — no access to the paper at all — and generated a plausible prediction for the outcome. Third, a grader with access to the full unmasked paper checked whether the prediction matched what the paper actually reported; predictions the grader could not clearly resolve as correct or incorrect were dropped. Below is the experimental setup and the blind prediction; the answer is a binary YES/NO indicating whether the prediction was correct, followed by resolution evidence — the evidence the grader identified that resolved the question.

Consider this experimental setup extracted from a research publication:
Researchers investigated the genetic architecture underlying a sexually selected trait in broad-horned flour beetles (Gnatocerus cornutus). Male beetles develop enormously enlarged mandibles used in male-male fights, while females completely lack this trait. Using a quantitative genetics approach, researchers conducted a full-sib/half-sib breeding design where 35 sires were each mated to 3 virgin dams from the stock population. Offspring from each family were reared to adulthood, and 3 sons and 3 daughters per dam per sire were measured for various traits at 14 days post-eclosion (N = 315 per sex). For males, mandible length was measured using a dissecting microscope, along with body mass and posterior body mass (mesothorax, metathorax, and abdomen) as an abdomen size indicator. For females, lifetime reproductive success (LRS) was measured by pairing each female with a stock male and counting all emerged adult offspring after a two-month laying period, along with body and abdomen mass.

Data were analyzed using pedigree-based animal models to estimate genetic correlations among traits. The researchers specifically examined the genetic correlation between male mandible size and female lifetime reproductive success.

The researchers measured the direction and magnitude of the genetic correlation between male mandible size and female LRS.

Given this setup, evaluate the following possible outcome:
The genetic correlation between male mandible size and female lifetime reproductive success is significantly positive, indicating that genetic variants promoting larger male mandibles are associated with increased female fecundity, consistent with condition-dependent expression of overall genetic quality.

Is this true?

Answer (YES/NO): NO